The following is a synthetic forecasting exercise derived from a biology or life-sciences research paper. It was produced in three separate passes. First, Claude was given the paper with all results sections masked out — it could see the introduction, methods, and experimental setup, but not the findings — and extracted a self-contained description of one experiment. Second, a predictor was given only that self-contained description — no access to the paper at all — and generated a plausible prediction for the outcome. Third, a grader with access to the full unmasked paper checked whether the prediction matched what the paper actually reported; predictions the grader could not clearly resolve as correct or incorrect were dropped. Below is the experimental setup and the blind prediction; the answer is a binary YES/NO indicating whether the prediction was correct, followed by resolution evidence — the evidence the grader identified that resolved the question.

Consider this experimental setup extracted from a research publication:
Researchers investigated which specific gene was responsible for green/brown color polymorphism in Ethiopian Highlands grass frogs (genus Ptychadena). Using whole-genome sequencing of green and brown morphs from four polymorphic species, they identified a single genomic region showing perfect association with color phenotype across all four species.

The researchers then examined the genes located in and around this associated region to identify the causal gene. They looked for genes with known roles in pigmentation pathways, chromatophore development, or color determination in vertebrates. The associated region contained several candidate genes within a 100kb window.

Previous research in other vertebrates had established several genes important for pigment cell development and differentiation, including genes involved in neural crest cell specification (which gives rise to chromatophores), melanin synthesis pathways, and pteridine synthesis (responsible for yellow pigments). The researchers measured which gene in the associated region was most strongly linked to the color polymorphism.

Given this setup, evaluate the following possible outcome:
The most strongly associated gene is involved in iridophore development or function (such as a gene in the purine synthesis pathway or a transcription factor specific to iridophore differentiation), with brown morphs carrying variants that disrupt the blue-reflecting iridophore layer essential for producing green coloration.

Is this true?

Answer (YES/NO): NO